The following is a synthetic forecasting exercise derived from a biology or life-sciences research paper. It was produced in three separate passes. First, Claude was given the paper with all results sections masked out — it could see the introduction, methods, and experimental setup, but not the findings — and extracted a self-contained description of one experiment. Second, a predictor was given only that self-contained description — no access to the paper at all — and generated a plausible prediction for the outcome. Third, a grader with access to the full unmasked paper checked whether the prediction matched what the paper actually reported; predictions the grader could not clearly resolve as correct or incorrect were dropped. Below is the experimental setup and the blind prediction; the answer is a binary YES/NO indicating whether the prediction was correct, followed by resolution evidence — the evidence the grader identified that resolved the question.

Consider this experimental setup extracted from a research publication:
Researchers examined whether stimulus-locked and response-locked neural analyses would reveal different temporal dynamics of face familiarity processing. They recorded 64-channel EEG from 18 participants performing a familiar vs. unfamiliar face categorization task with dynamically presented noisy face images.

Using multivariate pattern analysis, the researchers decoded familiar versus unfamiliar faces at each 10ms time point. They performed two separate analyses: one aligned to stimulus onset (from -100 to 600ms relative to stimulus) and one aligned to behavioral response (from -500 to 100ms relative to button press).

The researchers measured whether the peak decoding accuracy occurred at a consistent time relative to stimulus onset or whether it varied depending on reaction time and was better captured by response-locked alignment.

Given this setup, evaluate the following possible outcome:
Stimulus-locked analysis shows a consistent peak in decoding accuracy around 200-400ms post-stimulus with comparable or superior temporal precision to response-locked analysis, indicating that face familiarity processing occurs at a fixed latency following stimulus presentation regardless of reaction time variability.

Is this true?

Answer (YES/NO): NO